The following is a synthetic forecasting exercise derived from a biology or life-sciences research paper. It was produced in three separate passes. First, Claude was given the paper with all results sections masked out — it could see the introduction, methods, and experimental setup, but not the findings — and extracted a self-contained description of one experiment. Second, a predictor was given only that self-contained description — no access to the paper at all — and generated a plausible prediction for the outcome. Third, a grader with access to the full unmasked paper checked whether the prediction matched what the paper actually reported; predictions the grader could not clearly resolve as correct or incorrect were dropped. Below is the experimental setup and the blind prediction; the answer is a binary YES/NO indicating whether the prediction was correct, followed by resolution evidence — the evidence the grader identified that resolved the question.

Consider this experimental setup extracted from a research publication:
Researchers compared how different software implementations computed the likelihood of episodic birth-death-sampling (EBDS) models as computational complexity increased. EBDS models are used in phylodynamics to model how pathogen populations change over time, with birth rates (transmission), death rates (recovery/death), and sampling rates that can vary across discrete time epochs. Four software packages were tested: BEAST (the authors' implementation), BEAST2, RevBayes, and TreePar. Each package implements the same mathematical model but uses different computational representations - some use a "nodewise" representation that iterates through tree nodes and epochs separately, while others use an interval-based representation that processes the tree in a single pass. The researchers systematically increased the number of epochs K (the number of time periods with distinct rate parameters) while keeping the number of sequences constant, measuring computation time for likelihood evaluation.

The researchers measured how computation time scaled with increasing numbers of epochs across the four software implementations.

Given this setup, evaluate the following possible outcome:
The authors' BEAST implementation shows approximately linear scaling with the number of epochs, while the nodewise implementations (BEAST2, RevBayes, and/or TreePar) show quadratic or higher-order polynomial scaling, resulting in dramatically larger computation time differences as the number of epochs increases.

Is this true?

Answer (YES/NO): NO